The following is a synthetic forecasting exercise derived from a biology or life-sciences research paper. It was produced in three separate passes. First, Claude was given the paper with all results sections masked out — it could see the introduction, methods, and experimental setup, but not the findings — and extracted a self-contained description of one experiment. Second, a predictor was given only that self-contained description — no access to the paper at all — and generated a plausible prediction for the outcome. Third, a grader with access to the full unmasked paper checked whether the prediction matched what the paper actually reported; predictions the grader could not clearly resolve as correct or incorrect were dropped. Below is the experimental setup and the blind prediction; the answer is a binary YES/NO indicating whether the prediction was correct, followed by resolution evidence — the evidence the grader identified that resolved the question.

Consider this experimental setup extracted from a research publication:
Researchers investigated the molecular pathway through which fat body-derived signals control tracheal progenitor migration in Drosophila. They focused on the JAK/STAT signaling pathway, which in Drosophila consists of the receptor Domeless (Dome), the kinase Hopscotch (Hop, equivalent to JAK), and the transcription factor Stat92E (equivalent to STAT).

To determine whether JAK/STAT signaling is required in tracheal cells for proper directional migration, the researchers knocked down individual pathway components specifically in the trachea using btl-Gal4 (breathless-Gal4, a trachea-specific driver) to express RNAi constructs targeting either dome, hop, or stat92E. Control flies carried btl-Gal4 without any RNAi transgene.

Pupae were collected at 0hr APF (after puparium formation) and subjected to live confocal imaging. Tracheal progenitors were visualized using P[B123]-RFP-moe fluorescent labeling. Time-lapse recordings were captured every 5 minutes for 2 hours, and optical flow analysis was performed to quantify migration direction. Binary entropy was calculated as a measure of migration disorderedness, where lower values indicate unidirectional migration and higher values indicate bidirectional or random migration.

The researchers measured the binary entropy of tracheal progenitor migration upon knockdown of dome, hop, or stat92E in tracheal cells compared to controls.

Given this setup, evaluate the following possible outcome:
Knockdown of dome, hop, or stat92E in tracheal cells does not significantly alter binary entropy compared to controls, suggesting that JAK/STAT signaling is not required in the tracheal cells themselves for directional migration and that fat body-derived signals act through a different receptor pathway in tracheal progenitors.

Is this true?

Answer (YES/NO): NO